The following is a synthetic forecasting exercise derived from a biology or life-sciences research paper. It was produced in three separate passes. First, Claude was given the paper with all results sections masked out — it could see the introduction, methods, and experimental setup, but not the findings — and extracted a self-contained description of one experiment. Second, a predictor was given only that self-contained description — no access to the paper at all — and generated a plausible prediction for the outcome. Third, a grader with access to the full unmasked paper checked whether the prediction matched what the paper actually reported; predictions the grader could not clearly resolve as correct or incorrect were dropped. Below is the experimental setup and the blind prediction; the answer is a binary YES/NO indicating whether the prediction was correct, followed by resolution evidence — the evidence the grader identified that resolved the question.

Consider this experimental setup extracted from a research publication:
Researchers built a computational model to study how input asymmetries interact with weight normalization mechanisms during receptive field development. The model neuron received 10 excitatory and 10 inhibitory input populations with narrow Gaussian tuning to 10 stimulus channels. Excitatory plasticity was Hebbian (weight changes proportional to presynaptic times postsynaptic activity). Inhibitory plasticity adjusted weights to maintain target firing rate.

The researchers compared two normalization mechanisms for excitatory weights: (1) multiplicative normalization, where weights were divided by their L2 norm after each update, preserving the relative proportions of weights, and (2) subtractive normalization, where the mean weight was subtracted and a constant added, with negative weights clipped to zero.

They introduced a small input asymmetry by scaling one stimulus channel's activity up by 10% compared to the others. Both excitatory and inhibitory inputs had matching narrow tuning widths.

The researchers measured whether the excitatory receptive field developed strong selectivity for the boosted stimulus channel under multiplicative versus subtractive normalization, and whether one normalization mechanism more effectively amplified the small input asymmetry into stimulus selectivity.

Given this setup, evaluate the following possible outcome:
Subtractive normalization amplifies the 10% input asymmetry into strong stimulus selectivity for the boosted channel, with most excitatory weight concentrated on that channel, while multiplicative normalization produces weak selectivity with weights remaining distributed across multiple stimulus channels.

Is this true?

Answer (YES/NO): YES